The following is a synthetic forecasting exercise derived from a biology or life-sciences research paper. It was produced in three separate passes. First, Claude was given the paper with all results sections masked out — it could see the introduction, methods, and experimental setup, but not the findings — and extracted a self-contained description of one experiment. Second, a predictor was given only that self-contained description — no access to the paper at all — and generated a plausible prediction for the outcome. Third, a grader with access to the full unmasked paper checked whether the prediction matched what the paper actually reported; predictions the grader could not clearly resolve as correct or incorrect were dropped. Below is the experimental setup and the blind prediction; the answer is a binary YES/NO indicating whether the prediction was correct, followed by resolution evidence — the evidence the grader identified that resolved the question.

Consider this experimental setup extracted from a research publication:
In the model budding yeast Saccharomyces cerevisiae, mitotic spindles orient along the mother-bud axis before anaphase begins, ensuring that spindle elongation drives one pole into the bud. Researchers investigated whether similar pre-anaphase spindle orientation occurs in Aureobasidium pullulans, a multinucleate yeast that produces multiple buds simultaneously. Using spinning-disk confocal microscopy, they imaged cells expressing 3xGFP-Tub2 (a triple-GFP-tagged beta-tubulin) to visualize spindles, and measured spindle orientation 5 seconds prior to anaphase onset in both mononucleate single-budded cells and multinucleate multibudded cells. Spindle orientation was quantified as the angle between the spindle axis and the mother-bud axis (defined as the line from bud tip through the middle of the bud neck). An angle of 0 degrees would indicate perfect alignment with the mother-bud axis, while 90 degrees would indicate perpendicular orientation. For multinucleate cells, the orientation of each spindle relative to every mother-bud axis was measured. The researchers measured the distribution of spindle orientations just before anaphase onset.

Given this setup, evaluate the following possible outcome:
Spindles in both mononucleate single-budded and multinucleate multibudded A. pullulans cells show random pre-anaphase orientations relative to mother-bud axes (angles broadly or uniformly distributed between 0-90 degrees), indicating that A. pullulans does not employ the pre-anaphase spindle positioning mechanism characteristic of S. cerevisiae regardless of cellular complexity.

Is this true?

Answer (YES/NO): NO